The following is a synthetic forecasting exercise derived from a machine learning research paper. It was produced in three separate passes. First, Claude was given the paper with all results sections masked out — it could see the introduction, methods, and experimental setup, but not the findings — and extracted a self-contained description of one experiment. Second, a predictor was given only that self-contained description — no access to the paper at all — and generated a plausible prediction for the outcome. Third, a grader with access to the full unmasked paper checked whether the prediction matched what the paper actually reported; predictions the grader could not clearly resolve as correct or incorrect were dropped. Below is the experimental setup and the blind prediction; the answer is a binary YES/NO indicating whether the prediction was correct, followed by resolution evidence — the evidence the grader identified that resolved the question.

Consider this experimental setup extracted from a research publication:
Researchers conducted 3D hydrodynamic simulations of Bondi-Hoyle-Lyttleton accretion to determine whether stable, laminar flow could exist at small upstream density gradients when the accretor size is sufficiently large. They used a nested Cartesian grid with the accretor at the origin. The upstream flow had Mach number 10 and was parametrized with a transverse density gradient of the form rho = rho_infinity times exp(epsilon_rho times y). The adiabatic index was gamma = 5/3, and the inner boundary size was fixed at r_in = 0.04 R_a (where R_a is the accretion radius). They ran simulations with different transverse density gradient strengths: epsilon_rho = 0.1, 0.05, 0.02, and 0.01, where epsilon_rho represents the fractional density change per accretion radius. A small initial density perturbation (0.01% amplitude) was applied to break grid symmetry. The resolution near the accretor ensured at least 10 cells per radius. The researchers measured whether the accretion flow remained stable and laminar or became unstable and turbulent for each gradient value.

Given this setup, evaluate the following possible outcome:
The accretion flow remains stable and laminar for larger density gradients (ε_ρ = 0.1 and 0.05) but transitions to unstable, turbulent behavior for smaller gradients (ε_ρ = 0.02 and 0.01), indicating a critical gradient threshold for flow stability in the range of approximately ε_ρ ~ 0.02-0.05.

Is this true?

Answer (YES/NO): NO